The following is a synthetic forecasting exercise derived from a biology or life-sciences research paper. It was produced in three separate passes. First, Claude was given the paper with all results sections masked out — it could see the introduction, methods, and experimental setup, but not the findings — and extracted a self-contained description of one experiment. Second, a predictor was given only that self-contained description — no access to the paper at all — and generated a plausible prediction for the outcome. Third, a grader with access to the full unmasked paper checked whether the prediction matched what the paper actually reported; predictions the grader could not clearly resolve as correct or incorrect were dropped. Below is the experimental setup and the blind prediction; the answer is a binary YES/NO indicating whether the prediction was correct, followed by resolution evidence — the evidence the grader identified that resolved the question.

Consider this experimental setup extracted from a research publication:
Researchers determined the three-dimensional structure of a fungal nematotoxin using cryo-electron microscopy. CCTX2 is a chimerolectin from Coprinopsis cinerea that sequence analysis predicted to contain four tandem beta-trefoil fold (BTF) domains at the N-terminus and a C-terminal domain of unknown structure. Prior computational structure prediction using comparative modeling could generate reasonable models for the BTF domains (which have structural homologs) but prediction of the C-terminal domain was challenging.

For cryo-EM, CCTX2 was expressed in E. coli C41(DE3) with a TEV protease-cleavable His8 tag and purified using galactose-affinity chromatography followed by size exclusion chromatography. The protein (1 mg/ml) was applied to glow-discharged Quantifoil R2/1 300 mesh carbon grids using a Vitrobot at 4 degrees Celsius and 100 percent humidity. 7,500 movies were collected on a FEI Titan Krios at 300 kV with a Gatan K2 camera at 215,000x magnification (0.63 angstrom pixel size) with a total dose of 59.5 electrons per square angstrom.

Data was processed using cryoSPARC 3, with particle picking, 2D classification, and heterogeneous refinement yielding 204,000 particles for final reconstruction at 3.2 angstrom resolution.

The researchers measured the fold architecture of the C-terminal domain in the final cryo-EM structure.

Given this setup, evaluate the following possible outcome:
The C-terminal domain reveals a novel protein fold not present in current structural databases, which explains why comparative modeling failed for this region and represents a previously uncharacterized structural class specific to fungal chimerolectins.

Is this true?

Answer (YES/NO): YES